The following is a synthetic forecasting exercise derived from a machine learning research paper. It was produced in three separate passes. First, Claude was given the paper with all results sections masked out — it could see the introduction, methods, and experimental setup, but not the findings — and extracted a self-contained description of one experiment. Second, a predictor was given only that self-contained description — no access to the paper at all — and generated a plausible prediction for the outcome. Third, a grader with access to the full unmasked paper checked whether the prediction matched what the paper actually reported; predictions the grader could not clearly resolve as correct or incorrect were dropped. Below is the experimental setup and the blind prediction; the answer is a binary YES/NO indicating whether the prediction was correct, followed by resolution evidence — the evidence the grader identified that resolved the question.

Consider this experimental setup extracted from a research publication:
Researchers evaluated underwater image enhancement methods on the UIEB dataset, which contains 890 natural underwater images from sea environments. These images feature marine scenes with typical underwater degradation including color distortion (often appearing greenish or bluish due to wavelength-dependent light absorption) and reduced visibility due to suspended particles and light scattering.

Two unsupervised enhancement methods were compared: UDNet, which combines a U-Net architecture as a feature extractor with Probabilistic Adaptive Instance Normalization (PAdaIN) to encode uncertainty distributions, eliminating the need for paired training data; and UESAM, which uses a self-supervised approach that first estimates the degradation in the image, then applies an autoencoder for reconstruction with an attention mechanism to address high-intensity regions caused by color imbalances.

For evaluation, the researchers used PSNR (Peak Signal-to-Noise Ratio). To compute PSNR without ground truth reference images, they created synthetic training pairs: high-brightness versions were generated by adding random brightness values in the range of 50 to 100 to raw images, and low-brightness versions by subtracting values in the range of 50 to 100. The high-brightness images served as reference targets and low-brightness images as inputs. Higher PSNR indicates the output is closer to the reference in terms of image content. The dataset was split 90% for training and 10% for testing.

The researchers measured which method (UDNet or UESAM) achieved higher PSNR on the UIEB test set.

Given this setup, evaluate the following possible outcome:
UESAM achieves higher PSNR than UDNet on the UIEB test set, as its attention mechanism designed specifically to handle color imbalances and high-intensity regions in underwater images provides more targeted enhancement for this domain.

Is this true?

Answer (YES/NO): NO